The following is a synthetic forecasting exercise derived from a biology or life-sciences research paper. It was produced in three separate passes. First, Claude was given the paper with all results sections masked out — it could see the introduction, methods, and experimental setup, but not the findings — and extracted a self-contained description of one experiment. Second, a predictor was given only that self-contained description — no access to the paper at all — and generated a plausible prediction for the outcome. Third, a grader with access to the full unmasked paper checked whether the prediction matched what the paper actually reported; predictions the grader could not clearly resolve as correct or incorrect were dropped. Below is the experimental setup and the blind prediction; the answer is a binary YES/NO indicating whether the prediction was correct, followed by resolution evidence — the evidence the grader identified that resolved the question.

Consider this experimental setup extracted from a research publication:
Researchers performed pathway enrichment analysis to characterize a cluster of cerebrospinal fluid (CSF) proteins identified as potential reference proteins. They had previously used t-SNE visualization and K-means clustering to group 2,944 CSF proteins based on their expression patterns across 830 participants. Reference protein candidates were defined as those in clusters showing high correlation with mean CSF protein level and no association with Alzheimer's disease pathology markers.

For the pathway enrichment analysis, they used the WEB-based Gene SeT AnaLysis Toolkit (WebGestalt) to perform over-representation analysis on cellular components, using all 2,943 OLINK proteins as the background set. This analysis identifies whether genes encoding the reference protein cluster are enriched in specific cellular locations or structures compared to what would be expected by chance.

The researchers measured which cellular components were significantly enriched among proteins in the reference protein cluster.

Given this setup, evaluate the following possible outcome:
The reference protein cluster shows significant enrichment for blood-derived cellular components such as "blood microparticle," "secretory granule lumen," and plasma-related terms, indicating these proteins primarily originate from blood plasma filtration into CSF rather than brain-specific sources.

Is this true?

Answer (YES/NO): NO